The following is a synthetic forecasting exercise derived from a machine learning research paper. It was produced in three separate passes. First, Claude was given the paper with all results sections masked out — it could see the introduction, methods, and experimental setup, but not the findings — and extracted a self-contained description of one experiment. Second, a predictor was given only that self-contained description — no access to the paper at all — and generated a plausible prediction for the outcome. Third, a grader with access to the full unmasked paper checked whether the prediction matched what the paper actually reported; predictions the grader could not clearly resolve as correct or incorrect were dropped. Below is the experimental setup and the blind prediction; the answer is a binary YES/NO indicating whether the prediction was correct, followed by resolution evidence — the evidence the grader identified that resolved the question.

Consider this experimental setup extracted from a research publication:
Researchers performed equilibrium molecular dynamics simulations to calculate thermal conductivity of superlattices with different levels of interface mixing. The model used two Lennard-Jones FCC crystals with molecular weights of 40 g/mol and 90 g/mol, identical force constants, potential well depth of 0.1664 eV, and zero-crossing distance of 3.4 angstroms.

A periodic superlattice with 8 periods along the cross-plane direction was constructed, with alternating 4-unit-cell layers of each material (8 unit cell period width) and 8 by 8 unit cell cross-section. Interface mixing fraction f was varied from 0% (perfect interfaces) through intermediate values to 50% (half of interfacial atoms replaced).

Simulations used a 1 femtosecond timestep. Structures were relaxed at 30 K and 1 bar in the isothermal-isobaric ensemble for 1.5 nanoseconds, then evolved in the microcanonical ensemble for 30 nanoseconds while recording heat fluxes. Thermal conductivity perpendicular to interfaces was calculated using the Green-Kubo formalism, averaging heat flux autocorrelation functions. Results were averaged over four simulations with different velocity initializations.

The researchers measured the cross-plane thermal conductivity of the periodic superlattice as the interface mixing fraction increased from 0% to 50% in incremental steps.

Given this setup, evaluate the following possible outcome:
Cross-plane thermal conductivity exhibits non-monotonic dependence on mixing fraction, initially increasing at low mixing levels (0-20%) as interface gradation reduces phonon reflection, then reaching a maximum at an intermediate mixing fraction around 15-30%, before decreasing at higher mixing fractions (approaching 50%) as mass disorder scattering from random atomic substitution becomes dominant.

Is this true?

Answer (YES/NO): NO